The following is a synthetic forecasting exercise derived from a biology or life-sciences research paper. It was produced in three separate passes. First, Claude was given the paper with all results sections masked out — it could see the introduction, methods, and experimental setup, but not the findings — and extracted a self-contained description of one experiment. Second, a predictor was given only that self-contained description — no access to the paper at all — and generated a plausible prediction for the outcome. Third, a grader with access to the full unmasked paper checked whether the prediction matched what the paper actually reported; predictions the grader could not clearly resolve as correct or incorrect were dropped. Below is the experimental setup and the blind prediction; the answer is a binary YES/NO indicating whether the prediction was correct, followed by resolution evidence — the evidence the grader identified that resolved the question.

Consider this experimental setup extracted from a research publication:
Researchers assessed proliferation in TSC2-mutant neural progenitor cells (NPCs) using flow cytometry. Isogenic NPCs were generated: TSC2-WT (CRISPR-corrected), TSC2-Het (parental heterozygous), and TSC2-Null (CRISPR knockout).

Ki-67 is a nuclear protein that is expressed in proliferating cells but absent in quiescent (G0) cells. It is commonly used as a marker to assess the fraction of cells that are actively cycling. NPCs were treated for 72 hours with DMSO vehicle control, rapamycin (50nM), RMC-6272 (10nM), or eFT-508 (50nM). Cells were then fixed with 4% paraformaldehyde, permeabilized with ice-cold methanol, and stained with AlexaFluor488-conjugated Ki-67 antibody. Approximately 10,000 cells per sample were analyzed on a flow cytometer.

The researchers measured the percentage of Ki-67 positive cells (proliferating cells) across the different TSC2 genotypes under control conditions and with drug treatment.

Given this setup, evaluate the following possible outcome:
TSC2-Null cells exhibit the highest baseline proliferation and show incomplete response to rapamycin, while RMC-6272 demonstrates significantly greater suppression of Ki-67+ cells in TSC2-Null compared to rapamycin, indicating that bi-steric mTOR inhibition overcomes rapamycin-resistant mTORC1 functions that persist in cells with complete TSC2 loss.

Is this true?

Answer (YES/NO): NO